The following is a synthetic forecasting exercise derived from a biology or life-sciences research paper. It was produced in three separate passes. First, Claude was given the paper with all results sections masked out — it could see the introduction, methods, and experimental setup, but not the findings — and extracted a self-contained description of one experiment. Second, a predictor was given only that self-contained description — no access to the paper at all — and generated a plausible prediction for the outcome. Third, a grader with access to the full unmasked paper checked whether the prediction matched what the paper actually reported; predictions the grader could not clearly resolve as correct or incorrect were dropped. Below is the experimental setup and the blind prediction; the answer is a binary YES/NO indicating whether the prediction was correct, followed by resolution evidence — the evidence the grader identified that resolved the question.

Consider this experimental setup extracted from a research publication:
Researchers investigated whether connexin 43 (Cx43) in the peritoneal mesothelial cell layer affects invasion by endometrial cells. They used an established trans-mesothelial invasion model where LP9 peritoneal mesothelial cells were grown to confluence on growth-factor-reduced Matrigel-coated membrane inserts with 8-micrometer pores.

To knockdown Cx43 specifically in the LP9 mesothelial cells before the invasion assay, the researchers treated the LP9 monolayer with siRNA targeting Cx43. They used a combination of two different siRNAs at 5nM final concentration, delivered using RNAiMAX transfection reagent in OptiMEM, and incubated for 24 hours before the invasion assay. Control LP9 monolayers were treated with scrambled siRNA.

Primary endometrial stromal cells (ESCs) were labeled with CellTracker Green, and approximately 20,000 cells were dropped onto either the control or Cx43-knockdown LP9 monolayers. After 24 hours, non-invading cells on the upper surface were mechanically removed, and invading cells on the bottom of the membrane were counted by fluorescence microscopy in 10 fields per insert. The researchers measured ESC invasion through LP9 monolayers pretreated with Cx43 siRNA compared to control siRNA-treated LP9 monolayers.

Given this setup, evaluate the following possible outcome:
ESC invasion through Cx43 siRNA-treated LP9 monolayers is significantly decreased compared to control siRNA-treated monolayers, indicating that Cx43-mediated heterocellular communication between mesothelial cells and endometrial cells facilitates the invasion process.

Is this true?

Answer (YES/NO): YES